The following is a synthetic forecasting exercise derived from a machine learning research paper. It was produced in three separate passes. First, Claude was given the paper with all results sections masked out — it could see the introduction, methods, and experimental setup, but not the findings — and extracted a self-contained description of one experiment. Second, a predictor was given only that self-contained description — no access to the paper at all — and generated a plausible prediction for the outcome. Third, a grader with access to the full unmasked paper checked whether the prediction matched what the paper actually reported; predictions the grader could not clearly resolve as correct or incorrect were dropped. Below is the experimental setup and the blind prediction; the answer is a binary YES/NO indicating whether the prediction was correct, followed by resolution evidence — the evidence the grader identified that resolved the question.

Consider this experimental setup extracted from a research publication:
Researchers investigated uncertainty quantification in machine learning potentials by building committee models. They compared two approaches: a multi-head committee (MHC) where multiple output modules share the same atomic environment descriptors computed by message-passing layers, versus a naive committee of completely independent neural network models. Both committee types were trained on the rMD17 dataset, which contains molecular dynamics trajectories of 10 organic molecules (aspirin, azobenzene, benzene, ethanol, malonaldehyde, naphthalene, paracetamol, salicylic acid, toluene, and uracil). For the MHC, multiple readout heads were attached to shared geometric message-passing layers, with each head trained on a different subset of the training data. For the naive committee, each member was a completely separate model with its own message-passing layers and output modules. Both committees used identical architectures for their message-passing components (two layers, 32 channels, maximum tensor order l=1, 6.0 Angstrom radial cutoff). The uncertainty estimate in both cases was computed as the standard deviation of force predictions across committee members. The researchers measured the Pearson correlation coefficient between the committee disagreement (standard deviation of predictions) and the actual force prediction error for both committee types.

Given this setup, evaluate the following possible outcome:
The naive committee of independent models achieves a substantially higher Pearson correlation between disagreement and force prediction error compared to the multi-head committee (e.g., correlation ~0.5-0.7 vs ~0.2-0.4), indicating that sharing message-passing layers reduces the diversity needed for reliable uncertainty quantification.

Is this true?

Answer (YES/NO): NO